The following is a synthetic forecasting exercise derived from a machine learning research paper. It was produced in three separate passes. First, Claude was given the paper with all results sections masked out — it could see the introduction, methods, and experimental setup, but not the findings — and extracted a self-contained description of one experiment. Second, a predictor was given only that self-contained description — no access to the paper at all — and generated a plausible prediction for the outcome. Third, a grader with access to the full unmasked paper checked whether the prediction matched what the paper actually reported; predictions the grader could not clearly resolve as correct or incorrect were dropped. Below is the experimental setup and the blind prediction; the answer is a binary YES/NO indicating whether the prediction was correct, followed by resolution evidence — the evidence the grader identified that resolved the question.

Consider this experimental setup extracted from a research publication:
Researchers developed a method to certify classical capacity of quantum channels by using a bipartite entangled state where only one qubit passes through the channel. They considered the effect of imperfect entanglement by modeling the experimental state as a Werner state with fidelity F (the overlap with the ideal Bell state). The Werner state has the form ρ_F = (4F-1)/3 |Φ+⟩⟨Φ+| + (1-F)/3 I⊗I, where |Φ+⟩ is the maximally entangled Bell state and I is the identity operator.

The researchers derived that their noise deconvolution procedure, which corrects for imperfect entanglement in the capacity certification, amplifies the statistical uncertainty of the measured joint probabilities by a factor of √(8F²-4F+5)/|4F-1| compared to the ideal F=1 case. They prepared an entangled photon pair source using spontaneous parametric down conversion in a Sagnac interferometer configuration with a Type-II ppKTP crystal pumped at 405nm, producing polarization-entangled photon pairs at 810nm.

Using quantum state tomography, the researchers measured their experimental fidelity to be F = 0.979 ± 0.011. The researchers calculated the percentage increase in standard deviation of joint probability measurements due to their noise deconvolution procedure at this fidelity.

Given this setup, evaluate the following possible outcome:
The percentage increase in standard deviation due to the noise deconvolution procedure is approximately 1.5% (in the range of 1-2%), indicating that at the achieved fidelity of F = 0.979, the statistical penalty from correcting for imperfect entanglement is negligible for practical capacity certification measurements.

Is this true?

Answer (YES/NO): YES